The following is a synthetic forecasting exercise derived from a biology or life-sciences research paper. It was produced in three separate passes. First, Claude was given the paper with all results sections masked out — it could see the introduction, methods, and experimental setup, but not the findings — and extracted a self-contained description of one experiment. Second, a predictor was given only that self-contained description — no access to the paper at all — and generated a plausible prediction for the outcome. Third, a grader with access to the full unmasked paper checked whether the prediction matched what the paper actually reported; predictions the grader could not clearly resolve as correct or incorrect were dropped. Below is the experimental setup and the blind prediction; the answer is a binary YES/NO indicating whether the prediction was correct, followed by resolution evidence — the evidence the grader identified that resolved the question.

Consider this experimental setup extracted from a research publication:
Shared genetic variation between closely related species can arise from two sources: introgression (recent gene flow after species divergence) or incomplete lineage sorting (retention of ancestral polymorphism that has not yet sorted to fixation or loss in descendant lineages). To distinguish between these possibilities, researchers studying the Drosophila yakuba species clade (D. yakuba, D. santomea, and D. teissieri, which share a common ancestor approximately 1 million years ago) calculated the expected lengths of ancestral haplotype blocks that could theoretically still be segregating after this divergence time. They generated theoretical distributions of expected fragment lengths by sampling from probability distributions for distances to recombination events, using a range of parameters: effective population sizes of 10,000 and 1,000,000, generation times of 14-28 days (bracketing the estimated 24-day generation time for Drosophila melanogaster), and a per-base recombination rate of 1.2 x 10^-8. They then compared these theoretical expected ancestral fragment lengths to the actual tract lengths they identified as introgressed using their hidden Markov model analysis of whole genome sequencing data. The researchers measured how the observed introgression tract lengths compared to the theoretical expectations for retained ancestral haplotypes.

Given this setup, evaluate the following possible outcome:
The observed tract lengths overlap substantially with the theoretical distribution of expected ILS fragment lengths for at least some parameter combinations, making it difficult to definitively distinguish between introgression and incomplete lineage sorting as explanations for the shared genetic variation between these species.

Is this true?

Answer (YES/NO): NO